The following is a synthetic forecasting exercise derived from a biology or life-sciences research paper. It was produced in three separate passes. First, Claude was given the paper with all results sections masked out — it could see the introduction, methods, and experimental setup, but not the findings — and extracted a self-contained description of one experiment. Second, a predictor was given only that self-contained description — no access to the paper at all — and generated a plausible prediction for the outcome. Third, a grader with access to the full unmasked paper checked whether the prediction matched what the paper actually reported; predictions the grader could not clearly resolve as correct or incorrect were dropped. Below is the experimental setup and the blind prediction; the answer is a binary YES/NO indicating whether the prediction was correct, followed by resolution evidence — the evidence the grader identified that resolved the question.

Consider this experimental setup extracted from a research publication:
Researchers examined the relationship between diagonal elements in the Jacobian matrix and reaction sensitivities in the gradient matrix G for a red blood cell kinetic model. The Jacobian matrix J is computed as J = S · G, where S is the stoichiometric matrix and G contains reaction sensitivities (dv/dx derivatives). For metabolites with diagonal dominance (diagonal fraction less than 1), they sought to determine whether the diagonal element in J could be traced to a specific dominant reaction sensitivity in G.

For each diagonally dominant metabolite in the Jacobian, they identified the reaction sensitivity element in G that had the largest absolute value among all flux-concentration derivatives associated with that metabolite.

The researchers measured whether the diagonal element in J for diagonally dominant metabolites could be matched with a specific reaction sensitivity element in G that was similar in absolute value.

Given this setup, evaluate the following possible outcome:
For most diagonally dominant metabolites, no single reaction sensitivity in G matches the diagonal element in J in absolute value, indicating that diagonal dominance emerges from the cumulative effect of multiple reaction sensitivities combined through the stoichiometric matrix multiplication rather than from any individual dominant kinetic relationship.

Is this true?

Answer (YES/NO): NO